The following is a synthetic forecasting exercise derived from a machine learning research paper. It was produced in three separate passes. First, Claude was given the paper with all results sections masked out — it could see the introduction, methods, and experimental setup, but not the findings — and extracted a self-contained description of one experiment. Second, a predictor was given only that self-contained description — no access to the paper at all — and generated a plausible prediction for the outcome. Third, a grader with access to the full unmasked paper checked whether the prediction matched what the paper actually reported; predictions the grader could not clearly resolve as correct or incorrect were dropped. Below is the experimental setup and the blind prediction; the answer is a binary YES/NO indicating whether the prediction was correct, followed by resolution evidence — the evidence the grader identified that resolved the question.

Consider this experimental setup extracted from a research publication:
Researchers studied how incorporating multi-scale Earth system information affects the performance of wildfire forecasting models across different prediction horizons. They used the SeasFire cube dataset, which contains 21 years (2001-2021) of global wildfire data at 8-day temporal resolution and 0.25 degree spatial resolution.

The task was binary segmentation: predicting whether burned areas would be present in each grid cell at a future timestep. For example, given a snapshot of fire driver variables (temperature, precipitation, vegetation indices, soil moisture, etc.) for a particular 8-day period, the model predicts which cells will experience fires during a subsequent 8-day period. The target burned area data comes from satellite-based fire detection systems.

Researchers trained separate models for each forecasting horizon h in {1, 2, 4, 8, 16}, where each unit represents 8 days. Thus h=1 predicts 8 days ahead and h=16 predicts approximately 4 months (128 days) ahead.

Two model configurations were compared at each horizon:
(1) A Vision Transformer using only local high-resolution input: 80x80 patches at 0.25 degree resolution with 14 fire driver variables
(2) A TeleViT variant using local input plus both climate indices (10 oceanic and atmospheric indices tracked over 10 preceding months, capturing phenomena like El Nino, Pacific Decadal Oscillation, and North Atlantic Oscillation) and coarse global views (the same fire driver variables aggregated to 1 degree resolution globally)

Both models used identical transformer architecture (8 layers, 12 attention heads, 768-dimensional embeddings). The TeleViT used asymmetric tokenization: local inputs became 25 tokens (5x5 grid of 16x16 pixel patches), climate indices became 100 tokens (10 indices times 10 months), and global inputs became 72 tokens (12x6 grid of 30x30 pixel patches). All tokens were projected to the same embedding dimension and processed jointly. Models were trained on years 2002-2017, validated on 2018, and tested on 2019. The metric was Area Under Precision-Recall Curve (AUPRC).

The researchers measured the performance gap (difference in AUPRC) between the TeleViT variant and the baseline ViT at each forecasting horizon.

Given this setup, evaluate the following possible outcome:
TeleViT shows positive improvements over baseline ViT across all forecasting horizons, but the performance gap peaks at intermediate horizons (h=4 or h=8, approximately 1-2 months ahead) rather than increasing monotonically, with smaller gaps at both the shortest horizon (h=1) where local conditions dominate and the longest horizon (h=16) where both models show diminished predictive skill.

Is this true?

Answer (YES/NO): NO